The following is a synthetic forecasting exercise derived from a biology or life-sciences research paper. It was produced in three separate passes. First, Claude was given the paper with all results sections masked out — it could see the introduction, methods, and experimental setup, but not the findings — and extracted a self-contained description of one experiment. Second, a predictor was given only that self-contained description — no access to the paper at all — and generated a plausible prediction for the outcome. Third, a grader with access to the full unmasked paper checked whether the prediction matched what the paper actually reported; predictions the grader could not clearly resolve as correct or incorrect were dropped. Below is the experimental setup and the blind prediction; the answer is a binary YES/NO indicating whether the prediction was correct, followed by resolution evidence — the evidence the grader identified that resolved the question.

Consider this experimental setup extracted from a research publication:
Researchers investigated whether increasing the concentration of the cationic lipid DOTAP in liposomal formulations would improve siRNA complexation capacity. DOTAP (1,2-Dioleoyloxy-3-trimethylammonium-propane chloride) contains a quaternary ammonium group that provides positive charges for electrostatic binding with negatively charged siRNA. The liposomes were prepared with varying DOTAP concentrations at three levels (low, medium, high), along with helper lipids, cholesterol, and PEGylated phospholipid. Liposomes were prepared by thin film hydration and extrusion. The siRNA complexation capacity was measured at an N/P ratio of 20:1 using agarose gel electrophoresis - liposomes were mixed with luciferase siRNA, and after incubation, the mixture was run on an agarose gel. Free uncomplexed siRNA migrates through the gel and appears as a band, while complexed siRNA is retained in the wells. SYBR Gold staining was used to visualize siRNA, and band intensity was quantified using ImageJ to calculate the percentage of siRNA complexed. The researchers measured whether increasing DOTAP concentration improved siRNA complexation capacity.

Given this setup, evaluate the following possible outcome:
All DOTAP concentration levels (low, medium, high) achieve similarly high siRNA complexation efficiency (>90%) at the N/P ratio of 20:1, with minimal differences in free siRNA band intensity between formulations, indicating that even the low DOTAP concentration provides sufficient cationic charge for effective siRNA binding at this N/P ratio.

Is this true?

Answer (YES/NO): YES